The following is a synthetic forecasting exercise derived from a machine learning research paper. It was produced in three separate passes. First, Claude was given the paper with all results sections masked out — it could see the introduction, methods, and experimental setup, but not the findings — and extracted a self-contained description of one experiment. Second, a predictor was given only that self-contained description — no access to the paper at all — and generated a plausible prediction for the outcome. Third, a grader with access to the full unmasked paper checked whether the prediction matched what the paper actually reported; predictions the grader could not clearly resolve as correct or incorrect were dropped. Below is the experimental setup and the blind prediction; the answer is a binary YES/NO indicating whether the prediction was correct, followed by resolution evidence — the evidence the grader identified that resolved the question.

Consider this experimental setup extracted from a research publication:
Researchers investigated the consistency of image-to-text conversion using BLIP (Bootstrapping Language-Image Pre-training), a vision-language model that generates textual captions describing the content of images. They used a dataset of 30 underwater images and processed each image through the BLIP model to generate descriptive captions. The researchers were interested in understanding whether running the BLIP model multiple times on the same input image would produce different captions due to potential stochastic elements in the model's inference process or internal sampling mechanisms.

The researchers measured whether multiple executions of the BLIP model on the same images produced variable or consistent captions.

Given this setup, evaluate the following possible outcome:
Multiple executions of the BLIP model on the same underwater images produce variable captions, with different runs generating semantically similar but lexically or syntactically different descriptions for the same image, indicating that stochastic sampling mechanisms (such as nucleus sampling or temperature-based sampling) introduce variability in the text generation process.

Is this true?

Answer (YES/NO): NO